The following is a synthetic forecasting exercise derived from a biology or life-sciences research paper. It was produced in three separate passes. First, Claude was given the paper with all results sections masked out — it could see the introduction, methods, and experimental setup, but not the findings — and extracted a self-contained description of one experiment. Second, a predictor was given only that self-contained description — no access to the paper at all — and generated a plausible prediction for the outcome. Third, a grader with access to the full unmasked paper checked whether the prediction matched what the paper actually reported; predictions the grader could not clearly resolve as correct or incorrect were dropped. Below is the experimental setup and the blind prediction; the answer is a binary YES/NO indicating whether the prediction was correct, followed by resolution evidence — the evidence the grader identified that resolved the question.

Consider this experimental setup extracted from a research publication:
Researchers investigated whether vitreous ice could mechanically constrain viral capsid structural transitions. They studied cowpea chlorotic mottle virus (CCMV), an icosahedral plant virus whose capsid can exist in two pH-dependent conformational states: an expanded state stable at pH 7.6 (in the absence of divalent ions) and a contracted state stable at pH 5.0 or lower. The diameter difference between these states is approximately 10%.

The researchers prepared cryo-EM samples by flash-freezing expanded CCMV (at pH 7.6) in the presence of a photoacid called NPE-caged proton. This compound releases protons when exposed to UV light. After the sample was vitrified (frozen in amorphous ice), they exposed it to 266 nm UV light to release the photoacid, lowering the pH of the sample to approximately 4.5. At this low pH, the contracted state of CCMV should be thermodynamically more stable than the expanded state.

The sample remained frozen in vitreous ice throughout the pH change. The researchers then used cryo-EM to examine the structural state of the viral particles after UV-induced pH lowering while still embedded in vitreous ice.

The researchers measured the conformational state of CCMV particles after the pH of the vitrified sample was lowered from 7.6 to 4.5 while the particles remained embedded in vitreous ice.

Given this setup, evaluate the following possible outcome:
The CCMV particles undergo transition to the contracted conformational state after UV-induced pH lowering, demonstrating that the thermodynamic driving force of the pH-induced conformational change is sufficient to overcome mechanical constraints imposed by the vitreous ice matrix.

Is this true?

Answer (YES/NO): NO